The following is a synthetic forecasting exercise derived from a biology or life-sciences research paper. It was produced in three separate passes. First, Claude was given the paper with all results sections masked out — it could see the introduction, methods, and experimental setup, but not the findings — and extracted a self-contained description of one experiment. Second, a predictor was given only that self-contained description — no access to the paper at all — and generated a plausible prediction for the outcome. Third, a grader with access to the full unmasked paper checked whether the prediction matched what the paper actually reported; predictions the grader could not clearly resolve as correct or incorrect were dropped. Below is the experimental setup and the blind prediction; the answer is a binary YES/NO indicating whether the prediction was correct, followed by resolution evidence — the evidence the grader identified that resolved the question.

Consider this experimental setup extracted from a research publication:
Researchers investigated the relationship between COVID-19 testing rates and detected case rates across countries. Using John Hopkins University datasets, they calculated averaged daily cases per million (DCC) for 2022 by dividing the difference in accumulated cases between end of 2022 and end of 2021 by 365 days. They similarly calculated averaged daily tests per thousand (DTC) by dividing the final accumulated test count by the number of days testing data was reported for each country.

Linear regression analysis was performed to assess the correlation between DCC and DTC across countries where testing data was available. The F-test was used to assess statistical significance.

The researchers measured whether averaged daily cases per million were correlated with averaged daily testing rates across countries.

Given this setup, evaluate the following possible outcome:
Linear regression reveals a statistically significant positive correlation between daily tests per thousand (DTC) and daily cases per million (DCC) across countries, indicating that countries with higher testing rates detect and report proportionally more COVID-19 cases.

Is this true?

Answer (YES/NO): YES